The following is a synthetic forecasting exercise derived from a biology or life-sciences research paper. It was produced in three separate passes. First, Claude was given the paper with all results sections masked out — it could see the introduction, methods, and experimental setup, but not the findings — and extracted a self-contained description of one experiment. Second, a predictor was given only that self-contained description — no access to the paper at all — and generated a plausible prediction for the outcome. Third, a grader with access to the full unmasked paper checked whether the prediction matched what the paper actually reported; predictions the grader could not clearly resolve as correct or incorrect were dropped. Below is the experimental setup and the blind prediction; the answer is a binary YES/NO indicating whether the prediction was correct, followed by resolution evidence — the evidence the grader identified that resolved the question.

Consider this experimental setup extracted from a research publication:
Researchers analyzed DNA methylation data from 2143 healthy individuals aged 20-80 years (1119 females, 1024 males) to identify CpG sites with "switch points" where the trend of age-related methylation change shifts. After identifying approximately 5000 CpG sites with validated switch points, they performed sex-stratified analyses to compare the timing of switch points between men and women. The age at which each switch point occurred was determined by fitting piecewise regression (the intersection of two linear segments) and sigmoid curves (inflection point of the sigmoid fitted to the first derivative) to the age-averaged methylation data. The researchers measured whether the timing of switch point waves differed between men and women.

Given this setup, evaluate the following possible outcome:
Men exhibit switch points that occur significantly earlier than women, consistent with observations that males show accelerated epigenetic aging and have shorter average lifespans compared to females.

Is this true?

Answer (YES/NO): YES